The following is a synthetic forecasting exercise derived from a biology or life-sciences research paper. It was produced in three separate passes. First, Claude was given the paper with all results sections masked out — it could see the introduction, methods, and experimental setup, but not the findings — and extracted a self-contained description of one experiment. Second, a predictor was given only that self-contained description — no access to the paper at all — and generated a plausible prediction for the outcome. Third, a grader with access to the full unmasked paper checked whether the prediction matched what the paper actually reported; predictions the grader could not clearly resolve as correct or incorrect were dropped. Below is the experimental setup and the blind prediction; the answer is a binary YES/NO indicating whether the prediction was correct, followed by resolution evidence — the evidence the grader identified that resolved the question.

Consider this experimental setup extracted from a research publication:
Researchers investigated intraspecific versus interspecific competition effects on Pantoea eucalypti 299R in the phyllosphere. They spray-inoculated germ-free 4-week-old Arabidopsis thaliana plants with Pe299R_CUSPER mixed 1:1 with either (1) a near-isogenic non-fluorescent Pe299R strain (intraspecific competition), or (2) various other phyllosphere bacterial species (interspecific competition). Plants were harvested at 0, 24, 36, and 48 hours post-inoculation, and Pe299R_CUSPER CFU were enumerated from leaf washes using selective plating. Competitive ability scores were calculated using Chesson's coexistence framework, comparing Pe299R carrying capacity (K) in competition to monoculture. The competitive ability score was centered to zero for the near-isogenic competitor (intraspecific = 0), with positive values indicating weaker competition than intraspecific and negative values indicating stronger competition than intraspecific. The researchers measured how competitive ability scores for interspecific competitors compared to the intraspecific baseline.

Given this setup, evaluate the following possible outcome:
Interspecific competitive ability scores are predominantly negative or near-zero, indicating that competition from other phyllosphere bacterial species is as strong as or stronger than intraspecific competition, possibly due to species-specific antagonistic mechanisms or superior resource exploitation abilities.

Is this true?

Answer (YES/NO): NO